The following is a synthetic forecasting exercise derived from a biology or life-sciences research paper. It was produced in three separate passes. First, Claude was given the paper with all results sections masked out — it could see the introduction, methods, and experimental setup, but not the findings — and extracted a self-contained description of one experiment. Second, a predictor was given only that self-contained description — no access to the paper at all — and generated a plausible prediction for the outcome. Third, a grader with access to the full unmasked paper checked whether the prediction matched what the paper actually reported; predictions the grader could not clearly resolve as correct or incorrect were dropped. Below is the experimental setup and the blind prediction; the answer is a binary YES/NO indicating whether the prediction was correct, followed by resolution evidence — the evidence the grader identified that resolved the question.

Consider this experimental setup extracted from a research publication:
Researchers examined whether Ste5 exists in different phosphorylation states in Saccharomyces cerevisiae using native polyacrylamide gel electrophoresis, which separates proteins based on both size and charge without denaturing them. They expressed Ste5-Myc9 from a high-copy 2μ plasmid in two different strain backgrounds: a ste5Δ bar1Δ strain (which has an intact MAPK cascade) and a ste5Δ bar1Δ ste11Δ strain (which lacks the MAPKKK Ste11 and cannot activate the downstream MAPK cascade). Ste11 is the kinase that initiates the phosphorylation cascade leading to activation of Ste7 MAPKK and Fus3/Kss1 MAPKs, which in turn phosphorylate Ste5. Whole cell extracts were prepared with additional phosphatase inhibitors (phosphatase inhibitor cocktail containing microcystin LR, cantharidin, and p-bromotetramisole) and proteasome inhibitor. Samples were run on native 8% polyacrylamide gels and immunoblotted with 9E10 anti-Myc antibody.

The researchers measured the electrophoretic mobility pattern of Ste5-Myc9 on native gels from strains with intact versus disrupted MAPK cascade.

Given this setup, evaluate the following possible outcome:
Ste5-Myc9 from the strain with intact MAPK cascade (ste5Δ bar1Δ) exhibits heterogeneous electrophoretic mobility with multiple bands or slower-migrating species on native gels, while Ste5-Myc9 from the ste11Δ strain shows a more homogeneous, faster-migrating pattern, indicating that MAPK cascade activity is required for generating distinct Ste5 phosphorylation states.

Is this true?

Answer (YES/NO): YES